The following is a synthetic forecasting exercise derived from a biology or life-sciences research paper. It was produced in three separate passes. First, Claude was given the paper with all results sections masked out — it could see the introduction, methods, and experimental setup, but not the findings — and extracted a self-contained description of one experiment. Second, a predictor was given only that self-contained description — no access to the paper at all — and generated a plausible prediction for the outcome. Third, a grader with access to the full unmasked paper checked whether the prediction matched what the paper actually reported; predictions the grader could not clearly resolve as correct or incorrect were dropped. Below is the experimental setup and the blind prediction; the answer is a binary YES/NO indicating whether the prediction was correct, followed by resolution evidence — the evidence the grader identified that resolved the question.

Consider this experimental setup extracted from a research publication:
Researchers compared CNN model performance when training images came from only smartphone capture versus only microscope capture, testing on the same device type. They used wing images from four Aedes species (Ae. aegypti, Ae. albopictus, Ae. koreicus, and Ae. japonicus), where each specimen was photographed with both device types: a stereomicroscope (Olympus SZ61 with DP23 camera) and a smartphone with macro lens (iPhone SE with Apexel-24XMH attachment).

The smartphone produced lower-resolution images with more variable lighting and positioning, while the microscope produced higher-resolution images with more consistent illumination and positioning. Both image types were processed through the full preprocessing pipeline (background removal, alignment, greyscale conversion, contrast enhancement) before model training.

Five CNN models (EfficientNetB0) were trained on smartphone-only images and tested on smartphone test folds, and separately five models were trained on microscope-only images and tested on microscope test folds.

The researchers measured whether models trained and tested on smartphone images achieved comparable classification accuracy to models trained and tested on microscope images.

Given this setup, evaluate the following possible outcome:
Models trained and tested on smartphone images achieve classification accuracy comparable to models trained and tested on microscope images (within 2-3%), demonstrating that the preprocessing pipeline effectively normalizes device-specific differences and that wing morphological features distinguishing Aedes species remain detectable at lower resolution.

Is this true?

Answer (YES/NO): YES